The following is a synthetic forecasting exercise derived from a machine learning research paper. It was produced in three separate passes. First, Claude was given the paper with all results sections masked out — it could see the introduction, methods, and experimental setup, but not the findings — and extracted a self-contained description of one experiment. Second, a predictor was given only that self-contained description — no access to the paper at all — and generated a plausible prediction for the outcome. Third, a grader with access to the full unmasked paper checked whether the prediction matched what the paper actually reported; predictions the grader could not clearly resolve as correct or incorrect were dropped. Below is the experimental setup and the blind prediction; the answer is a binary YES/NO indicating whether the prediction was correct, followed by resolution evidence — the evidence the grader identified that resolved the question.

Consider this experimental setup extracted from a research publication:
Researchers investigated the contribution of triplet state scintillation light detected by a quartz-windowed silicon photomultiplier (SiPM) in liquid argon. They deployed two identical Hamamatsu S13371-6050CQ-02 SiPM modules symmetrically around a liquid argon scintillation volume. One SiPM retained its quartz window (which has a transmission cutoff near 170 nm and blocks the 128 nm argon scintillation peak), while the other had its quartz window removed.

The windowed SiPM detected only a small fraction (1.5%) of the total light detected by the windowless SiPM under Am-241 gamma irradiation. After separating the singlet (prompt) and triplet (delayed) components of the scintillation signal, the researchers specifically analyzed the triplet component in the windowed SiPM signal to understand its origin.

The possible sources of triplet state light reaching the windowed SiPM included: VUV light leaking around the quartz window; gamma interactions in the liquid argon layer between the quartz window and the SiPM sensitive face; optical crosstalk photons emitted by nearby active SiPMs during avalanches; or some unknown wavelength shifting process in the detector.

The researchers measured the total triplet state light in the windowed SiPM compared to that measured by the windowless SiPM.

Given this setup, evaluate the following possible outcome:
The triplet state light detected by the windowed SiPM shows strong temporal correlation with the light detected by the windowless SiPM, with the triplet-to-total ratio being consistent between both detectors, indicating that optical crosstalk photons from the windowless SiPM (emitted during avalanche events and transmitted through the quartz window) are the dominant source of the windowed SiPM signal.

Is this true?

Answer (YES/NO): NO